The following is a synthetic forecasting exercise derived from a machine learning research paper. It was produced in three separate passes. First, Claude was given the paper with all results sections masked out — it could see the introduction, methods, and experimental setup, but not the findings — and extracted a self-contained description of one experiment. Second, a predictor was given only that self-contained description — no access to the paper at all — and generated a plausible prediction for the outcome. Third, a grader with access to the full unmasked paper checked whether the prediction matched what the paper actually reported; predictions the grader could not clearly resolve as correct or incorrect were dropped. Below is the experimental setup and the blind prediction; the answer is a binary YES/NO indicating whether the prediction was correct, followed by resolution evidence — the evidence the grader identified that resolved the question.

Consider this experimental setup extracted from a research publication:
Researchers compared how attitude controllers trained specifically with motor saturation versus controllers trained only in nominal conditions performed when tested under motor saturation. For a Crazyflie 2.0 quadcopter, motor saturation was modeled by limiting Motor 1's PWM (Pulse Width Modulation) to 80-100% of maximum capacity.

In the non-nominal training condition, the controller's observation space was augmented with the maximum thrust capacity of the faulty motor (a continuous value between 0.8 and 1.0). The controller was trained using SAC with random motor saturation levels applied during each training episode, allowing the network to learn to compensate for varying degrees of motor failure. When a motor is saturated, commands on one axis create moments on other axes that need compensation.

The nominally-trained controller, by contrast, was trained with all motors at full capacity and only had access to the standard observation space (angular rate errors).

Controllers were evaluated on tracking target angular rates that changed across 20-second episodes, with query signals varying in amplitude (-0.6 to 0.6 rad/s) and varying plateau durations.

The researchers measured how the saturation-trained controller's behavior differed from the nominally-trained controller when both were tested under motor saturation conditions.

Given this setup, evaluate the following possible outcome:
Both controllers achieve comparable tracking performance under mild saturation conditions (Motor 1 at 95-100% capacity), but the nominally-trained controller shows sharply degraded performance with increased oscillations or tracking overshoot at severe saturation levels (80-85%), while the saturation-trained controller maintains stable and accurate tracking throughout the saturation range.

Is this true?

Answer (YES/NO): NO